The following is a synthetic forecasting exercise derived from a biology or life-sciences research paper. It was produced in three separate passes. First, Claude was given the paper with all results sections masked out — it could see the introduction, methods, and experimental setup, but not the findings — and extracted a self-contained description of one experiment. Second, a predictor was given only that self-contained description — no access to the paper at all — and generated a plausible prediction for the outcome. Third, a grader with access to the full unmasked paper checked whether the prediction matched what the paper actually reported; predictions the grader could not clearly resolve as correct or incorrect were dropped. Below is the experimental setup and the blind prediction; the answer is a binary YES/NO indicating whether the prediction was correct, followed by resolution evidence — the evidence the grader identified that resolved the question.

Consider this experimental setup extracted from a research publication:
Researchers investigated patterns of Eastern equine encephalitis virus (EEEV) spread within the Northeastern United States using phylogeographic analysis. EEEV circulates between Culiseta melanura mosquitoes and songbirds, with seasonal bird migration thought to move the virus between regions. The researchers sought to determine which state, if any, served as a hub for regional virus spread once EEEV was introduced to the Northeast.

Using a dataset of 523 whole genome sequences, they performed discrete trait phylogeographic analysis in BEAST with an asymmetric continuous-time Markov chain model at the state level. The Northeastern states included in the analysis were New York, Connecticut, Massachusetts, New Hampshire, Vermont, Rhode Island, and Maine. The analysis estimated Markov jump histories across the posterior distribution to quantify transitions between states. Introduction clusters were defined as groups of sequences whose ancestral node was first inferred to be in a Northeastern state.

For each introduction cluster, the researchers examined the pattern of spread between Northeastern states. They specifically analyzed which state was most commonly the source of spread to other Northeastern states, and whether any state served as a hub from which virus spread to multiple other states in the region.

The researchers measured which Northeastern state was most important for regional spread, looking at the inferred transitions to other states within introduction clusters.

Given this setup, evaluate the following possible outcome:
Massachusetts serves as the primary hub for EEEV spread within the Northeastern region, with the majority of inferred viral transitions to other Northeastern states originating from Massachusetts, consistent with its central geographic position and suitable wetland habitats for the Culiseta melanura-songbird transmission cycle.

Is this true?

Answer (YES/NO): YES